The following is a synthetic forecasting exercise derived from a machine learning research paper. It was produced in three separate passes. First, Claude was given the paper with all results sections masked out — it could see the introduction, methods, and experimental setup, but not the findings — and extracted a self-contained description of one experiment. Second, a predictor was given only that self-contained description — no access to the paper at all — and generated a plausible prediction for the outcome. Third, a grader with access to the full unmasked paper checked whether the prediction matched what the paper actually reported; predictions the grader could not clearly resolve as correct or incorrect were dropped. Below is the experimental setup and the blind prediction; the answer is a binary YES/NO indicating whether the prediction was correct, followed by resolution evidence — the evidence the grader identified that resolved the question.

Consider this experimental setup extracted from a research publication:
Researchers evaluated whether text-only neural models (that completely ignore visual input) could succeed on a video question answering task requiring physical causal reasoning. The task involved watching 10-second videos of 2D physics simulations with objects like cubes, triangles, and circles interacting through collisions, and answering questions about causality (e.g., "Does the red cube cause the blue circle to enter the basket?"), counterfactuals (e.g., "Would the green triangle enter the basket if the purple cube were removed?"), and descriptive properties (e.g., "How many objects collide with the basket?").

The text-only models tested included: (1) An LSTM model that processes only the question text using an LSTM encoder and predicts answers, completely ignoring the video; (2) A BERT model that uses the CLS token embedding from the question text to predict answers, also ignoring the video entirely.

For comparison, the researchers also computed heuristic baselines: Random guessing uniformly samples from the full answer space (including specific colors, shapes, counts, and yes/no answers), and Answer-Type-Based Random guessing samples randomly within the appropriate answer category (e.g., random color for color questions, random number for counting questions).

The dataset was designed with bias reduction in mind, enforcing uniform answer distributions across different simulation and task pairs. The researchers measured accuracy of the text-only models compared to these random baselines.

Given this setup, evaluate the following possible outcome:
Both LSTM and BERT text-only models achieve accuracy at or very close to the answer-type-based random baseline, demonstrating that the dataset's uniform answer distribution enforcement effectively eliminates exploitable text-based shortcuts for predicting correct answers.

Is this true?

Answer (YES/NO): NO